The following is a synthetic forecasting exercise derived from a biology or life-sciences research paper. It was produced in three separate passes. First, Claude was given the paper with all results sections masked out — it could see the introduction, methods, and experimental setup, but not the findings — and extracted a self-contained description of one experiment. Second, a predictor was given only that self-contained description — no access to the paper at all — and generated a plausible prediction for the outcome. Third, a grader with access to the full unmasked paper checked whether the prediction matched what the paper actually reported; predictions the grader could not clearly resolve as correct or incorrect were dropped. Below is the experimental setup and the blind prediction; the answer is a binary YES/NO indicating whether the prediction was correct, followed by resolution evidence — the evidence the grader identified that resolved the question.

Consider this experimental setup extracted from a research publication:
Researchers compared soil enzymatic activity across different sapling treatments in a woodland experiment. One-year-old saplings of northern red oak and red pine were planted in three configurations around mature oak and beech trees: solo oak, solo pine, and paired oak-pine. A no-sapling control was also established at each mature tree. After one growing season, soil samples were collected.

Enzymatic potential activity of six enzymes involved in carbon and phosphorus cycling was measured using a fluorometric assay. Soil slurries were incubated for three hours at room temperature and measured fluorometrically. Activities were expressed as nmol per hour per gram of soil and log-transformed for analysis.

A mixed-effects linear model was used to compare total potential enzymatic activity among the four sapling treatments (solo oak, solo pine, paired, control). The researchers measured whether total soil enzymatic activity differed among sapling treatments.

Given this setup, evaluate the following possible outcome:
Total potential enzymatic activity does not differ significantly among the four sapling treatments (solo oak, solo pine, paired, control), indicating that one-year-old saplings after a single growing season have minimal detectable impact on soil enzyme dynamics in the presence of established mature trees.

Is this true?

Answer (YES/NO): YES